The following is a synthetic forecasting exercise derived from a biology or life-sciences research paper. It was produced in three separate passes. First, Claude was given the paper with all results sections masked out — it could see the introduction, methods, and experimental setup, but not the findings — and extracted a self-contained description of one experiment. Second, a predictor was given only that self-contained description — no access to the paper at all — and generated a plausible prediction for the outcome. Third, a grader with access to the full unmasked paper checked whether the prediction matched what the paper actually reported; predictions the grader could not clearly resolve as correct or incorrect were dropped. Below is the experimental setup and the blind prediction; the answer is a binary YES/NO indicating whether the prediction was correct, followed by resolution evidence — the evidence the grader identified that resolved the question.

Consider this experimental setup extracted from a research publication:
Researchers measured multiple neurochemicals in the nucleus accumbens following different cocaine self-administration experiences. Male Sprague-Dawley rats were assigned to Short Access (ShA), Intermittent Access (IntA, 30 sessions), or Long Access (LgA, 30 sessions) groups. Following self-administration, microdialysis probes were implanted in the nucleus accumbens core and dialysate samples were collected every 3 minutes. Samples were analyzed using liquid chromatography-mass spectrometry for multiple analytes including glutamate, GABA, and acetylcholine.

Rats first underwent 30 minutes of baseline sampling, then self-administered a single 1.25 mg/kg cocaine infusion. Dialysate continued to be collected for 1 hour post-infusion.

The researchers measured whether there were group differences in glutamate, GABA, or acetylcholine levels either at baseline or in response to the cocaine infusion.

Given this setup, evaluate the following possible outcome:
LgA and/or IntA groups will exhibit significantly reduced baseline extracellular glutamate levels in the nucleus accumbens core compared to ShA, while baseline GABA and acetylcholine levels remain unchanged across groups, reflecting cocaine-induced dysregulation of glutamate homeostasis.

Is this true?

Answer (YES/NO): NO